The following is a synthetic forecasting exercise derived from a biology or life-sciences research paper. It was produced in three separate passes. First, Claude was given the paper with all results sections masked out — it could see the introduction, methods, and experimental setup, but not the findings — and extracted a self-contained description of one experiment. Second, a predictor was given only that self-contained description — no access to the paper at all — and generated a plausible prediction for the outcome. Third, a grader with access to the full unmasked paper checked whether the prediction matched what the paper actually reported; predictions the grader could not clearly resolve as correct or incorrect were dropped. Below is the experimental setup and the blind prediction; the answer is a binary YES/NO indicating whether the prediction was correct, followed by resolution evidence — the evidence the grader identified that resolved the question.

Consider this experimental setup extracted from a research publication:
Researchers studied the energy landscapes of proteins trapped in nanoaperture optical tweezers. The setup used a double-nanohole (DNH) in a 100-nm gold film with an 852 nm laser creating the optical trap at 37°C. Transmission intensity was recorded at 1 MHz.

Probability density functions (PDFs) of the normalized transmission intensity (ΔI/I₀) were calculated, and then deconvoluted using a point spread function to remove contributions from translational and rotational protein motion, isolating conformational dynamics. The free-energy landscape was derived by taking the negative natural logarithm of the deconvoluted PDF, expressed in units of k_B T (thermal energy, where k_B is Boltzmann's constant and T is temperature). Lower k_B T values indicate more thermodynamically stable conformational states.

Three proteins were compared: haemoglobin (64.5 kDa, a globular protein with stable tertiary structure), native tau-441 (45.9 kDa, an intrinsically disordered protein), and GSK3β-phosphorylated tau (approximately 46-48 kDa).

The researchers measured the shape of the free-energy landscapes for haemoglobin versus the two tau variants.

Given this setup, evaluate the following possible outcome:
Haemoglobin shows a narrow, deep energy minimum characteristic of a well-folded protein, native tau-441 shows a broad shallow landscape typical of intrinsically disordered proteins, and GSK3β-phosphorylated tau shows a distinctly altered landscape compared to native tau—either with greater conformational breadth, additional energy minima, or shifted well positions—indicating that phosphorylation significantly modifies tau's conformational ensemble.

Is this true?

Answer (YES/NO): YES